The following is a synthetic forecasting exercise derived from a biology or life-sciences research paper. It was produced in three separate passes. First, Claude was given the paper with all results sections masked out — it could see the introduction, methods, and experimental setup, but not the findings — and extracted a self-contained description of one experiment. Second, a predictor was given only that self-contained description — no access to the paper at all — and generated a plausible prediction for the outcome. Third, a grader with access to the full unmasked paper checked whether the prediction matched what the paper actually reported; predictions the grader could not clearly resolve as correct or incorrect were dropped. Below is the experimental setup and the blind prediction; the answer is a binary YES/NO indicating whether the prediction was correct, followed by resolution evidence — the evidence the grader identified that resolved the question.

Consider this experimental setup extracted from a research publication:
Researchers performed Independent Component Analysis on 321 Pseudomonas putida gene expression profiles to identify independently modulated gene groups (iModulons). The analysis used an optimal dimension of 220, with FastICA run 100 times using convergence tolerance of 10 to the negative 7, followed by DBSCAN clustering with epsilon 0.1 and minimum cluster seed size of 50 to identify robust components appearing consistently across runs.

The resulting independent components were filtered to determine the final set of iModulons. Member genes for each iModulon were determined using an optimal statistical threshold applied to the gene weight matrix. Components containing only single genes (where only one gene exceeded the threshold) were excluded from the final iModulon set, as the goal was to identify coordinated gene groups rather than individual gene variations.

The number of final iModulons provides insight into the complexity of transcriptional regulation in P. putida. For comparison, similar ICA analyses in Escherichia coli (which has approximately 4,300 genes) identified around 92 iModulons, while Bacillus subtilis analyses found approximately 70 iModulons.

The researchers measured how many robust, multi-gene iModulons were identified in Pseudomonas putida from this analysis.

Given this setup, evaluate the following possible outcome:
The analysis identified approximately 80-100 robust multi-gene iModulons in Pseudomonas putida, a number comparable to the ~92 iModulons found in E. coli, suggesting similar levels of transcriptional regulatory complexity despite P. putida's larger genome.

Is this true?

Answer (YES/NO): YES